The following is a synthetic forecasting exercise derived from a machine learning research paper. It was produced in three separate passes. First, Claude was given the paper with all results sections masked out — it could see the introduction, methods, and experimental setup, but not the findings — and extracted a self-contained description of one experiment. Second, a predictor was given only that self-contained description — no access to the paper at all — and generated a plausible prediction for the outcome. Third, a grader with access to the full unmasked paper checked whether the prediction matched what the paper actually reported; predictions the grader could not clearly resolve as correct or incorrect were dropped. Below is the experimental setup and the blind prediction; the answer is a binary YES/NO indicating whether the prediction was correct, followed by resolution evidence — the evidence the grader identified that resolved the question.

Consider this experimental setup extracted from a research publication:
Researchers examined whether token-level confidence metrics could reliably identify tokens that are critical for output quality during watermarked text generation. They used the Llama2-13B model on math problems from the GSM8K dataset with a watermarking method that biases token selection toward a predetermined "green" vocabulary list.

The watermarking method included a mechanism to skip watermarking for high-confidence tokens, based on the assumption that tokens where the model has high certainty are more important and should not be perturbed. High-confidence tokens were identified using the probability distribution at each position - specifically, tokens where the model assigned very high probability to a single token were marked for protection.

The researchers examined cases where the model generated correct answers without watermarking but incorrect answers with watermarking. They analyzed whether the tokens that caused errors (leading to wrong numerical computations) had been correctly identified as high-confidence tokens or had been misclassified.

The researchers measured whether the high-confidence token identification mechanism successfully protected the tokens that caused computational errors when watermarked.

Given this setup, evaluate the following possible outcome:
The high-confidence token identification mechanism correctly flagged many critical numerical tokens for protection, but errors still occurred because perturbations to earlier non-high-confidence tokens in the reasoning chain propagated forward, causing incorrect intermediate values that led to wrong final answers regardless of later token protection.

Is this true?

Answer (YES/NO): NO